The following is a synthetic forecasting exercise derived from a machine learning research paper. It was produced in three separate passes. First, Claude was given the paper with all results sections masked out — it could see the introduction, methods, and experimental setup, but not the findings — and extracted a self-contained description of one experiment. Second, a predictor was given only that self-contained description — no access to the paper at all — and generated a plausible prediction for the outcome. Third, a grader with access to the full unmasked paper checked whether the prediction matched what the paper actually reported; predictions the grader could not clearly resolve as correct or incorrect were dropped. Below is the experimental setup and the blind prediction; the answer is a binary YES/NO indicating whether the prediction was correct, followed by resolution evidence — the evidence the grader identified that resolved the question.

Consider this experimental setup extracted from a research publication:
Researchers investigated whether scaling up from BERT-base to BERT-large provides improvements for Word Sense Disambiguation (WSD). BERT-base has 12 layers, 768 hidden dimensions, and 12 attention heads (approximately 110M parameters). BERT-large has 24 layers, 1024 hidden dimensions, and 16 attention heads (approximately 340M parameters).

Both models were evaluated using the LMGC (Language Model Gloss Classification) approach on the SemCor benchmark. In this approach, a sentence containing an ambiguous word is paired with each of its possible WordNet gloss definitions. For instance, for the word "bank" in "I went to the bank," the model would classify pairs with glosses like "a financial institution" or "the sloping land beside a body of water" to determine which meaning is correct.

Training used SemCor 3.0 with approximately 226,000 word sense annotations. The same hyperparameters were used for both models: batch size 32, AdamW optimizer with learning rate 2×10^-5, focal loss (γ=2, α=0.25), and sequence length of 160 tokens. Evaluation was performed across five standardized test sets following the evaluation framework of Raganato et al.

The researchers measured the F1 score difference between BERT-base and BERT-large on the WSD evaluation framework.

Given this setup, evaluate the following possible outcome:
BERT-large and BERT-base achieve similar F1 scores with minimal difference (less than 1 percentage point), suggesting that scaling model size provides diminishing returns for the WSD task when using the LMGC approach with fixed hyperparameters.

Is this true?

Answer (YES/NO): YES